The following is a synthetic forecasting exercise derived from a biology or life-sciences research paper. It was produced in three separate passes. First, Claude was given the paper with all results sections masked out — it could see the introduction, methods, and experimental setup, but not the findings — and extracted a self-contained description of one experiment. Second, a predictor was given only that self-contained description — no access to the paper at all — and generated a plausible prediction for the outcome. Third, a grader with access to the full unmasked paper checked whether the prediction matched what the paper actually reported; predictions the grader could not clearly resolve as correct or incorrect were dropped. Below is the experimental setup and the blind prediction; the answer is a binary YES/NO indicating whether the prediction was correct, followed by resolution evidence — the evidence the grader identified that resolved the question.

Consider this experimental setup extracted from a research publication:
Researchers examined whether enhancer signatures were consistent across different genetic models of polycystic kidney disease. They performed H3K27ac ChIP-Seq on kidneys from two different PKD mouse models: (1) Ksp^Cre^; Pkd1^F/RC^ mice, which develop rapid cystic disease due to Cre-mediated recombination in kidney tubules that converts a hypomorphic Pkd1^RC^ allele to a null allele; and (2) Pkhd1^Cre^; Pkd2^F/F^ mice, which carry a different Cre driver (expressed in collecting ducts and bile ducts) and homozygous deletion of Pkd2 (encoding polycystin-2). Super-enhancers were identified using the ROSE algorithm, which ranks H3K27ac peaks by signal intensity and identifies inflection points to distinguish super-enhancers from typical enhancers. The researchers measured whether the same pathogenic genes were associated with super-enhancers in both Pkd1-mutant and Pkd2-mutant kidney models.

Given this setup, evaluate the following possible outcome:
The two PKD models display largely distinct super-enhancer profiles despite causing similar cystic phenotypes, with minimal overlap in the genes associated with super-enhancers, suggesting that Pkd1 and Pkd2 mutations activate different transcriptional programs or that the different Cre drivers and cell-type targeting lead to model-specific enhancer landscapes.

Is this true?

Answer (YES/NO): NO